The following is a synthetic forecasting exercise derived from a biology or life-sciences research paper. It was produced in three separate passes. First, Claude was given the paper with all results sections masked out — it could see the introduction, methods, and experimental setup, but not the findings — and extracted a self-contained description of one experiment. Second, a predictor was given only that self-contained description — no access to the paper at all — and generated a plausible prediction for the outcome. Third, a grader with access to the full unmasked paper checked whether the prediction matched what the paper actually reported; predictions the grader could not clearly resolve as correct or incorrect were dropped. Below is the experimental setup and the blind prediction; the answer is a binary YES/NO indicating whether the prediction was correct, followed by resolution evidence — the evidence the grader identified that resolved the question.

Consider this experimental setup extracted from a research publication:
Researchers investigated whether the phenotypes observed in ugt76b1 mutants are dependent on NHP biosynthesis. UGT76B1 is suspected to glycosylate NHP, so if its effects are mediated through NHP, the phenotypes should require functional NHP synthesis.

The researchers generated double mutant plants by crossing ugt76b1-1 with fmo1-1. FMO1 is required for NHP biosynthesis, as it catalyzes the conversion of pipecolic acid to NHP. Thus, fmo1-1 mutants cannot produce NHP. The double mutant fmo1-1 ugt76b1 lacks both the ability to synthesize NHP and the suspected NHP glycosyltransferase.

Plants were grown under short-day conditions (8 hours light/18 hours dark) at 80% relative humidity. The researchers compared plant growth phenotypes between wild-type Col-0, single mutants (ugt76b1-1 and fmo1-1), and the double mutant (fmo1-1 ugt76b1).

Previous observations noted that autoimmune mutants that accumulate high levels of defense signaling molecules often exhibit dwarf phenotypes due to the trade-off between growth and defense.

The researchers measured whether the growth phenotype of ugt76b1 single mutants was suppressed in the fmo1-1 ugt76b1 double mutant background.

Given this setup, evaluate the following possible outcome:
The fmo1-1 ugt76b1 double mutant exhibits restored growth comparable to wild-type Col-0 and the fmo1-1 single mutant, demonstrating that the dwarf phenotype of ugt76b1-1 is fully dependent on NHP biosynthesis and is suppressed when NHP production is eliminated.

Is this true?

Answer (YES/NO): YES